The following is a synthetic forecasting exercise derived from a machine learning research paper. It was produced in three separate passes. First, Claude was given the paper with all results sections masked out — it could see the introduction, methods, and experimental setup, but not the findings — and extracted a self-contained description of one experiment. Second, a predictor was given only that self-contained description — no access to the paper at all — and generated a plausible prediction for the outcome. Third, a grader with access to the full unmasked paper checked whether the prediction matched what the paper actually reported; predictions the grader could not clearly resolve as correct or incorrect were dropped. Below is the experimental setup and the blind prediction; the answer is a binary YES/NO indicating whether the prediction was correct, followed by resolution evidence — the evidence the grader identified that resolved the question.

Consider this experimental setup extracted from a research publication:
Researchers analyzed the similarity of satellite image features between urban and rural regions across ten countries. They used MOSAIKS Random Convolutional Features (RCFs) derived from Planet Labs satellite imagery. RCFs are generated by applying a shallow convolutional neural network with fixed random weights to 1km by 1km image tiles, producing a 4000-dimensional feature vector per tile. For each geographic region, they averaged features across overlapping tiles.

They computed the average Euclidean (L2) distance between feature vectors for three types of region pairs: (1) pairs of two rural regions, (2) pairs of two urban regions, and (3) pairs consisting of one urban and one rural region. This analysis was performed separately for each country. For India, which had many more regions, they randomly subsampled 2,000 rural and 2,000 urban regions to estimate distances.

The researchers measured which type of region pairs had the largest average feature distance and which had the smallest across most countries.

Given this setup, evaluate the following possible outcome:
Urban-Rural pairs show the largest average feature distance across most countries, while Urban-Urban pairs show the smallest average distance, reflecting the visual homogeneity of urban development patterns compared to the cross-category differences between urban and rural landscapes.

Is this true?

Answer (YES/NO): NO